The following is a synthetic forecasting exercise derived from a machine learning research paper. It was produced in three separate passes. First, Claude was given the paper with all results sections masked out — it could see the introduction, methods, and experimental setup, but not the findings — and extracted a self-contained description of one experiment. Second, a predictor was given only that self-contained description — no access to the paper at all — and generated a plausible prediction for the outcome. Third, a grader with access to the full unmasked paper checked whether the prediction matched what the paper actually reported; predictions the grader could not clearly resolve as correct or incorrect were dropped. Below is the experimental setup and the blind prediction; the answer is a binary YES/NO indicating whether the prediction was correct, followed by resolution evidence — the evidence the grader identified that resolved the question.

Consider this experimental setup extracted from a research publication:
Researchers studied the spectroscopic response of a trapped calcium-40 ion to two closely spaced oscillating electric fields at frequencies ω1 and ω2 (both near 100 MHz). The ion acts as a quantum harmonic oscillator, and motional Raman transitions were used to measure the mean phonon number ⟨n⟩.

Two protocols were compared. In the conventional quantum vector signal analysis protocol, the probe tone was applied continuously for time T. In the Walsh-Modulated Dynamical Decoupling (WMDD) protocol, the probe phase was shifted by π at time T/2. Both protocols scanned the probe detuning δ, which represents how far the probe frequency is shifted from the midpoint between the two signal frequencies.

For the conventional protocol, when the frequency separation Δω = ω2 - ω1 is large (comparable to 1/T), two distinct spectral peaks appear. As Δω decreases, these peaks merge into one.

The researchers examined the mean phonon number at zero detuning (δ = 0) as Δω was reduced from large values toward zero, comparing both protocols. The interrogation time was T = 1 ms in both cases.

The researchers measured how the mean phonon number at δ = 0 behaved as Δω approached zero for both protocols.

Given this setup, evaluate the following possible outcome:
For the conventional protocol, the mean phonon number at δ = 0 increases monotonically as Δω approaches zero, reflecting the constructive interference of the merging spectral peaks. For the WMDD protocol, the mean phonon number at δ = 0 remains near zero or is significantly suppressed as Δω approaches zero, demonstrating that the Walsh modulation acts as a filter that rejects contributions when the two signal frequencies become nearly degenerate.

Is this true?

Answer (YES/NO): YES